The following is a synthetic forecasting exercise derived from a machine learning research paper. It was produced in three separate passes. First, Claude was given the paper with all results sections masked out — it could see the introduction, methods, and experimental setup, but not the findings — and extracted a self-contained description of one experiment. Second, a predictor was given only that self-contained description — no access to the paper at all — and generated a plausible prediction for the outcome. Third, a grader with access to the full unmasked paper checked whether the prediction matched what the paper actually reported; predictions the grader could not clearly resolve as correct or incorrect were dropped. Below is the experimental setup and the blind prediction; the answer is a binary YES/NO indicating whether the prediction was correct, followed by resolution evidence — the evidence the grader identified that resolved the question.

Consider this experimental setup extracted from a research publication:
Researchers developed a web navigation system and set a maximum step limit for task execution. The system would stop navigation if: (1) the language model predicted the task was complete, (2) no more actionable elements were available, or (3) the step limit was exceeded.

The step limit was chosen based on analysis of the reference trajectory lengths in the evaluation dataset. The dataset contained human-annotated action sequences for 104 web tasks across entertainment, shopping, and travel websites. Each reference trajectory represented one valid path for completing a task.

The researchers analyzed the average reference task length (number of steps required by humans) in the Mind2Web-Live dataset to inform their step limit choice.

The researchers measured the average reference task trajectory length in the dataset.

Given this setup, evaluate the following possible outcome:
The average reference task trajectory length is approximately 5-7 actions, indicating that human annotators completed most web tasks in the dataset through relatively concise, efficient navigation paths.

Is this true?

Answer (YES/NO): NO